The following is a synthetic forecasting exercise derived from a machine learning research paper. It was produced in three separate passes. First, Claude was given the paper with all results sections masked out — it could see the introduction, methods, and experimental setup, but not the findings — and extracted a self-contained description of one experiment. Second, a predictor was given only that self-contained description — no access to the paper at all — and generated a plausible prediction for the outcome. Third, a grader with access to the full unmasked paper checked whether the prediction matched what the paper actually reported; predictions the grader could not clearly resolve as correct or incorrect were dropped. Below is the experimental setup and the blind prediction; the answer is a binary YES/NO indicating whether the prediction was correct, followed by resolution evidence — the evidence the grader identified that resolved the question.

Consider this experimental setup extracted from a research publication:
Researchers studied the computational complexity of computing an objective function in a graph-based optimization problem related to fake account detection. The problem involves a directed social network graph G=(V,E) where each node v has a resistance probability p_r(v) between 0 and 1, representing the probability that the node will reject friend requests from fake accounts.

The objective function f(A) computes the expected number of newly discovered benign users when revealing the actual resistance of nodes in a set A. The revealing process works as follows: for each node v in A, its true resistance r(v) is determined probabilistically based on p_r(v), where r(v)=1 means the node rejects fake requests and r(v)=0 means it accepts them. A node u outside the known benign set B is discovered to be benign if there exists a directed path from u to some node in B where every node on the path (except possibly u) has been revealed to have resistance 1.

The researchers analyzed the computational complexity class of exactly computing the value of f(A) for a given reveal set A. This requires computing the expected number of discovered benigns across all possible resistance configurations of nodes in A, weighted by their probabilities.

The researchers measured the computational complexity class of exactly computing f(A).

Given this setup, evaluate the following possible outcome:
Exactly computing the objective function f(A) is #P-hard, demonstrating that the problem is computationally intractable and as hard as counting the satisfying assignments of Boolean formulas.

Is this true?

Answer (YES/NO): YES